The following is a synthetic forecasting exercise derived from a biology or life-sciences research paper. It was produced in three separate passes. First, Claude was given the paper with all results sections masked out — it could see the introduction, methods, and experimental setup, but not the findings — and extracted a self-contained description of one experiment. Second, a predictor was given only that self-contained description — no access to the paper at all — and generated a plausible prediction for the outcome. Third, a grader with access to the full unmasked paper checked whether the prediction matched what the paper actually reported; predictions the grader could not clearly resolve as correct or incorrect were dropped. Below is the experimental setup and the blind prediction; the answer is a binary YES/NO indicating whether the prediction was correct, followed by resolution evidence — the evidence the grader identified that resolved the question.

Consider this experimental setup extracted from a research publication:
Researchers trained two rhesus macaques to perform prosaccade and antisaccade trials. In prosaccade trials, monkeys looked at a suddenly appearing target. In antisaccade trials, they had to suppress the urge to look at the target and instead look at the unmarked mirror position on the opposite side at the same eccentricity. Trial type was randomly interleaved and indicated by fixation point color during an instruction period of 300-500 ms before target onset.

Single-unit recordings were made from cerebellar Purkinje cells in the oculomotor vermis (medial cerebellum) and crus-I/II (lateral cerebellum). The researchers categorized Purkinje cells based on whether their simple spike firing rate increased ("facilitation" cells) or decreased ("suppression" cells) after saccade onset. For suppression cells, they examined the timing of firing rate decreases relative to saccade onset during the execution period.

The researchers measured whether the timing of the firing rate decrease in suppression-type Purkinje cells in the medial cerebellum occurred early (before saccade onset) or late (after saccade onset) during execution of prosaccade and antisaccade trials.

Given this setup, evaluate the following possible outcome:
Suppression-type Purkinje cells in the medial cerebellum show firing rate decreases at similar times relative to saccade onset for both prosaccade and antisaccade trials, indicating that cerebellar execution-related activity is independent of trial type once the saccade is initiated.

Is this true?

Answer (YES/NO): YES